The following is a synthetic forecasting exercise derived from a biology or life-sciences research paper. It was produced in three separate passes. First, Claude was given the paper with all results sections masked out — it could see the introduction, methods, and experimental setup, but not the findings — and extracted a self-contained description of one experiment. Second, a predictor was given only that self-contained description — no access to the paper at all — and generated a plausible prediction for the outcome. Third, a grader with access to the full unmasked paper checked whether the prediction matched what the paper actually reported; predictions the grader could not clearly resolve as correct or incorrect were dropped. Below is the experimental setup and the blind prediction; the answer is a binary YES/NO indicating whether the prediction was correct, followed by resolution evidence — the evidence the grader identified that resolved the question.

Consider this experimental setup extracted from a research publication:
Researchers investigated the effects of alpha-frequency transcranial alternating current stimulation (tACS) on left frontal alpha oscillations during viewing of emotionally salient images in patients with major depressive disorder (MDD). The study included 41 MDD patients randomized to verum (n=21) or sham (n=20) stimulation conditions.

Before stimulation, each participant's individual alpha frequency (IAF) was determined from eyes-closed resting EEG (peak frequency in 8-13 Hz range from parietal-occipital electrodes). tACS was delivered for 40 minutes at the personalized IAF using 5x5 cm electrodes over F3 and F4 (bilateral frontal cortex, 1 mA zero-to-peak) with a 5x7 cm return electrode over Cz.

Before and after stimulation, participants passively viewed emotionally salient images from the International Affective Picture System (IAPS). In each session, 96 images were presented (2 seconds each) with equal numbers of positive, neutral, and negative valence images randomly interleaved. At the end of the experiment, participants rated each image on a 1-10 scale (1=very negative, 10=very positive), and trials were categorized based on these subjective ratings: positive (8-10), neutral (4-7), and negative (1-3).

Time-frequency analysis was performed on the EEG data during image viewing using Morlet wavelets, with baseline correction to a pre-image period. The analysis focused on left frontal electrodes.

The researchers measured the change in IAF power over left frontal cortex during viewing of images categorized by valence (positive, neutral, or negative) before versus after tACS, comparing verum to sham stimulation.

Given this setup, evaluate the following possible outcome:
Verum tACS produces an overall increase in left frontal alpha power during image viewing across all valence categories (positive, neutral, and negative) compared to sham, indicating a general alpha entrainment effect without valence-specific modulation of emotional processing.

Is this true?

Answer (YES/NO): NO